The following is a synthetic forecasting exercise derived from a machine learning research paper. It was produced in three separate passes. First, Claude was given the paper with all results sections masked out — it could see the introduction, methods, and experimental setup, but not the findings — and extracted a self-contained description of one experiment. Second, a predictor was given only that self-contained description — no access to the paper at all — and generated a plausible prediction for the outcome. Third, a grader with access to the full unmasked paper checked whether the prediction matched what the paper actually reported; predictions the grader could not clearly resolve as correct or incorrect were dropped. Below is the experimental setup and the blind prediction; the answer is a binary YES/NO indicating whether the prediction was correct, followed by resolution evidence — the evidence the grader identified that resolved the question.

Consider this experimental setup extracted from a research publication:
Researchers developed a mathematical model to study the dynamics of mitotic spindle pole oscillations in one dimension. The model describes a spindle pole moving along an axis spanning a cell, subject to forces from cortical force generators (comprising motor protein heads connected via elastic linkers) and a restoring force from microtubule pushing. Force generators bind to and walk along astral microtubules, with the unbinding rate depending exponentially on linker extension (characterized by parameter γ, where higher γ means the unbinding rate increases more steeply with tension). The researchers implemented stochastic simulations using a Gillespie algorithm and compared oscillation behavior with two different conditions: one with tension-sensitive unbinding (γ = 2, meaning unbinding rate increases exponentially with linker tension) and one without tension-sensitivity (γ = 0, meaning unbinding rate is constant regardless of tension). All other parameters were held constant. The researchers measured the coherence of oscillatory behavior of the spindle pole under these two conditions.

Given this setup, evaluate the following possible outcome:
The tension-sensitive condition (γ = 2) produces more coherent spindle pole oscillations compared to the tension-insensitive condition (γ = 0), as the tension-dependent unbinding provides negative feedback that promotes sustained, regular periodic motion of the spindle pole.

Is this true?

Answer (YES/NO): YES